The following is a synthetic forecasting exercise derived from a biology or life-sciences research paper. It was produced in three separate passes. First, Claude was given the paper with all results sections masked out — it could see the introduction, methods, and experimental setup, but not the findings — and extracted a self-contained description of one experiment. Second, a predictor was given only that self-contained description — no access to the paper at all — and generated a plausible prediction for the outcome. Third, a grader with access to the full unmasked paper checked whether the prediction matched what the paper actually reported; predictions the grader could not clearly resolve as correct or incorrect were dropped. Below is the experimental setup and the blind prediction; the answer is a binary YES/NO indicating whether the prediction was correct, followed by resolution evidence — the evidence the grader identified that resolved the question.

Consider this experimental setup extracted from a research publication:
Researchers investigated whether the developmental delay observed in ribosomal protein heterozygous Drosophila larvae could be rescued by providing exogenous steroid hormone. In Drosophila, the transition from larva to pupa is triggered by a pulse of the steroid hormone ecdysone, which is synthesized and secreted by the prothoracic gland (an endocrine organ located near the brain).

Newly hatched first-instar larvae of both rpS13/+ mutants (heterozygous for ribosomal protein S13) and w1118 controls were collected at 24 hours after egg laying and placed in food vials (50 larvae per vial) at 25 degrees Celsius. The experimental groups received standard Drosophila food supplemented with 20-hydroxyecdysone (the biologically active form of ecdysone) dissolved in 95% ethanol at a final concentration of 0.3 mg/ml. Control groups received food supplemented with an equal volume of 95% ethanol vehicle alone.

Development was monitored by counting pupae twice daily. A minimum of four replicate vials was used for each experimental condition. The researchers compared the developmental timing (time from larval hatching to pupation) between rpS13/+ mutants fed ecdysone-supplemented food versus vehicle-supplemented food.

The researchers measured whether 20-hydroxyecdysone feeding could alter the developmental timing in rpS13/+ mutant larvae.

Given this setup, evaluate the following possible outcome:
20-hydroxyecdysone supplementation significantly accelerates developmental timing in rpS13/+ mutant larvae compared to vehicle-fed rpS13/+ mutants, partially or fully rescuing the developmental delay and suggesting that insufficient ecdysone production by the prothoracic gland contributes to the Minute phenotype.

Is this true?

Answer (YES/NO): YES